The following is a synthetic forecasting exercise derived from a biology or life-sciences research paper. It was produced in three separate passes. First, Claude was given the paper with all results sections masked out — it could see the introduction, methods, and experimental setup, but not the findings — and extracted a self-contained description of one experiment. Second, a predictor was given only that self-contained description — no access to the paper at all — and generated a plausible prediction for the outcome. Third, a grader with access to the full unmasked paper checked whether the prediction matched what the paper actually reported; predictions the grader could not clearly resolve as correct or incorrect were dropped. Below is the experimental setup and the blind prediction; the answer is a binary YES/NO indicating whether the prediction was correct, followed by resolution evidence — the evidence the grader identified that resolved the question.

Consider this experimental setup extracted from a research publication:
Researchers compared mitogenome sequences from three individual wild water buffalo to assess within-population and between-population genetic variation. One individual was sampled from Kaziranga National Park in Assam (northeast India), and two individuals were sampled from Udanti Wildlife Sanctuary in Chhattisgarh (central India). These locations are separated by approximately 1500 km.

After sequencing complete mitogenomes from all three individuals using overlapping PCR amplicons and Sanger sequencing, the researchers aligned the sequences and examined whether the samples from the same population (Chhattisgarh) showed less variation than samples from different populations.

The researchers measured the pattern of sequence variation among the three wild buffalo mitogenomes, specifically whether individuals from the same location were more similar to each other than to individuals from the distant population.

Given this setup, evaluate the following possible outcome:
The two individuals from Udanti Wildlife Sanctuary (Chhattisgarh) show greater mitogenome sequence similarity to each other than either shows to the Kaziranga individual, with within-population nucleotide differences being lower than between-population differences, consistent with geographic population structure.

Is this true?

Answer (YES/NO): YES